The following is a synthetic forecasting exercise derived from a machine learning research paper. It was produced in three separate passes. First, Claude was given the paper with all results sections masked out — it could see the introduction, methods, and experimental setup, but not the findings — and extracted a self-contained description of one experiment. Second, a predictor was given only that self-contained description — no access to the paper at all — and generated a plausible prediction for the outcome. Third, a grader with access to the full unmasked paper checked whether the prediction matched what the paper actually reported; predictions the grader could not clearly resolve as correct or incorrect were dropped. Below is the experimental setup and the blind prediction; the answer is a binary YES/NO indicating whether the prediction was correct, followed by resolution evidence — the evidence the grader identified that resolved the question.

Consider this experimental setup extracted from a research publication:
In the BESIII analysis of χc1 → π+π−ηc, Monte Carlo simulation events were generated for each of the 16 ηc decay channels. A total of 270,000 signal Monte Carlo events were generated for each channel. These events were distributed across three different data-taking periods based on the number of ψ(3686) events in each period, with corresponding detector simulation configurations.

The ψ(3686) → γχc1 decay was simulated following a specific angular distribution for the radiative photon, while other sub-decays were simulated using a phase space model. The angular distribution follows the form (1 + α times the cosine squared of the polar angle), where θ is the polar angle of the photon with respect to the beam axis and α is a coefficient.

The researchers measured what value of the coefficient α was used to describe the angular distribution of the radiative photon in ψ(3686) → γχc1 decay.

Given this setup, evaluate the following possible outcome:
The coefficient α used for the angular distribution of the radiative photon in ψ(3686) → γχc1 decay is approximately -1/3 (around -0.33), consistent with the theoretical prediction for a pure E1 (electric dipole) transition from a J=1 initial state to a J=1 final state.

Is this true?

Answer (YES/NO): YES